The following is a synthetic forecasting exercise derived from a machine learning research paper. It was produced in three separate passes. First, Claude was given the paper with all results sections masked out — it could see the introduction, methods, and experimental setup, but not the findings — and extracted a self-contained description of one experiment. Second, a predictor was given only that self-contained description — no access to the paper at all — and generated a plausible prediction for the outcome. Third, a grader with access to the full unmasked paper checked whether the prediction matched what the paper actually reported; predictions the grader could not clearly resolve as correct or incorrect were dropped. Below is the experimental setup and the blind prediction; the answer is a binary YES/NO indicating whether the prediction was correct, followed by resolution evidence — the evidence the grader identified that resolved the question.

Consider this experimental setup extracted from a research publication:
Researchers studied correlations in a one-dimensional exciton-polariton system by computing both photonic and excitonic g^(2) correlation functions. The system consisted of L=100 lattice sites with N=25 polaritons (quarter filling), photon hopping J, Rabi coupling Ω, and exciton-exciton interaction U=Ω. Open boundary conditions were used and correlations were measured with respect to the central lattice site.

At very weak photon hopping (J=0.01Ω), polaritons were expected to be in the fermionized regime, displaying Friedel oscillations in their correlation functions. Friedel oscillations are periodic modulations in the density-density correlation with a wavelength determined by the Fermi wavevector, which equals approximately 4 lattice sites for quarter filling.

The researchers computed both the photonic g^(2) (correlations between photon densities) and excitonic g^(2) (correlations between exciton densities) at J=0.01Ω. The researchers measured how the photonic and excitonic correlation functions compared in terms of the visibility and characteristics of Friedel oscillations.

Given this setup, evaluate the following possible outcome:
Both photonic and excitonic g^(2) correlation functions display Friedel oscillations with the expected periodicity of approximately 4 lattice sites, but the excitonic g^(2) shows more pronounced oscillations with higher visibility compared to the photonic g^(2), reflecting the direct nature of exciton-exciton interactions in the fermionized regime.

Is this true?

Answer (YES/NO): NO